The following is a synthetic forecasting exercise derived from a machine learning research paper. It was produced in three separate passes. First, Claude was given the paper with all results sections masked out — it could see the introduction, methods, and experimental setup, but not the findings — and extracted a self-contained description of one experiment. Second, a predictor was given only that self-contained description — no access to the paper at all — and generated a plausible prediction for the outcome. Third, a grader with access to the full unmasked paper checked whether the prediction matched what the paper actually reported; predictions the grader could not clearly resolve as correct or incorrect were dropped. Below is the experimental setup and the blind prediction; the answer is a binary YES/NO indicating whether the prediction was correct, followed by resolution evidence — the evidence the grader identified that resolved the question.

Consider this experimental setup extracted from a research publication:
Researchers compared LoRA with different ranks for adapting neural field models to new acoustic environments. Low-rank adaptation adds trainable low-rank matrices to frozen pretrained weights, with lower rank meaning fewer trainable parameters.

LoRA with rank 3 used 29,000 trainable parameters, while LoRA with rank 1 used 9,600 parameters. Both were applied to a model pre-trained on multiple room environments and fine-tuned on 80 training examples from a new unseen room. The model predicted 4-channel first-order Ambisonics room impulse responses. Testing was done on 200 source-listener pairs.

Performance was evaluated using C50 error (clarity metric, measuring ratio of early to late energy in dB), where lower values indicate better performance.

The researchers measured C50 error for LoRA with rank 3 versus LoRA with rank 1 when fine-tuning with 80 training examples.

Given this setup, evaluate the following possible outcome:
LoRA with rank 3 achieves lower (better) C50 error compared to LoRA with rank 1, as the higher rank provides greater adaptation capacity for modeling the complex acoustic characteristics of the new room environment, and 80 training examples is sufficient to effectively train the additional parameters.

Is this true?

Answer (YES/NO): NO